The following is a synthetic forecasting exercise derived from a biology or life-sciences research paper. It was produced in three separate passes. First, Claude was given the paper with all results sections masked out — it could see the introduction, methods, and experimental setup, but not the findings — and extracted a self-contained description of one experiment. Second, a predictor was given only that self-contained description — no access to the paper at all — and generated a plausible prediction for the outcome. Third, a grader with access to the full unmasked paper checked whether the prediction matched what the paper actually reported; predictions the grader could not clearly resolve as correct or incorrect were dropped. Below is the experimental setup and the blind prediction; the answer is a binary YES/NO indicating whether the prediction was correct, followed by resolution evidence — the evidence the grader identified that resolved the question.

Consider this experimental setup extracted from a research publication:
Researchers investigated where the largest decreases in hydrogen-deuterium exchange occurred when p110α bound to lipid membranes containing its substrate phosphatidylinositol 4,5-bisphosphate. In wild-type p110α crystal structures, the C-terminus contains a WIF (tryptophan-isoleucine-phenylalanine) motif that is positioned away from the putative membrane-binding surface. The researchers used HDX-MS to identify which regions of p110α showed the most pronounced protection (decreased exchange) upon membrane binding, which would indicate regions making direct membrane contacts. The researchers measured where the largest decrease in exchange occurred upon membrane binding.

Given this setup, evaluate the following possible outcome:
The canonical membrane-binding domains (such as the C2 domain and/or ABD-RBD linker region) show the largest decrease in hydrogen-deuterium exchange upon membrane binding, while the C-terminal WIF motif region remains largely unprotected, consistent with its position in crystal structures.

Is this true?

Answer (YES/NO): NO